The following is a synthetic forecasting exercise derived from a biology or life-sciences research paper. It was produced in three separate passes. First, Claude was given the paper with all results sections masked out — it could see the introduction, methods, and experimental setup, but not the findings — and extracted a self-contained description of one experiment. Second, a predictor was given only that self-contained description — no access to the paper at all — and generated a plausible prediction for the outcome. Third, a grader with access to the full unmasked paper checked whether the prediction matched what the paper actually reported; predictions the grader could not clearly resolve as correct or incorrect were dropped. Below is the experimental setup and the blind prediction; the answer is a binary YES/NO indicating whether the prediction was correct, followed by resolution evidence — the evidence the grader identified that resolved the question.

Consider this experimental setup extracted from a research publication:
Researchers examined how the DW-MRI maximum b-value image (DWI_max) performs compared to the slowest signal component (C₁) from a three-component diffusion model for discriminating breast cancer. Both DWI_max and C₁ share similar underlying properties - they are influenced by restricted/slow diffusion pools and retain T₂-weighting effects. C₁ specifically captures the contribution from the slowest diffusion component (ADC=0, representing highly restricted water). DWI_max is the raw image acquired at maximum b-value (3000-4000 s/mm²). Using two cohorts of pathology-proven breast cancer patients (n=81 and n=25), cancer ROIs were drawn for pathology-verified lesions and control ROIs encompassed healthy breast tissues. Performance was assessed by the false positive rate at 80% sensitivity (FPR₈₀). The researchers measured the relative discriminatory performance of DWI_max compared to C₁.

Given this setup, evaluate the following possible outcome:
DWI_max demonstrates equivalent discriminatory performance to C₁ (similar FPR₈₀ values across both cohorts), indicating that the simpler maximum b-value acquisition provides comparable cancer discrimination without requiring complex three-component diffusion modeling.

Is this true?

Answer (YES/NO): NO